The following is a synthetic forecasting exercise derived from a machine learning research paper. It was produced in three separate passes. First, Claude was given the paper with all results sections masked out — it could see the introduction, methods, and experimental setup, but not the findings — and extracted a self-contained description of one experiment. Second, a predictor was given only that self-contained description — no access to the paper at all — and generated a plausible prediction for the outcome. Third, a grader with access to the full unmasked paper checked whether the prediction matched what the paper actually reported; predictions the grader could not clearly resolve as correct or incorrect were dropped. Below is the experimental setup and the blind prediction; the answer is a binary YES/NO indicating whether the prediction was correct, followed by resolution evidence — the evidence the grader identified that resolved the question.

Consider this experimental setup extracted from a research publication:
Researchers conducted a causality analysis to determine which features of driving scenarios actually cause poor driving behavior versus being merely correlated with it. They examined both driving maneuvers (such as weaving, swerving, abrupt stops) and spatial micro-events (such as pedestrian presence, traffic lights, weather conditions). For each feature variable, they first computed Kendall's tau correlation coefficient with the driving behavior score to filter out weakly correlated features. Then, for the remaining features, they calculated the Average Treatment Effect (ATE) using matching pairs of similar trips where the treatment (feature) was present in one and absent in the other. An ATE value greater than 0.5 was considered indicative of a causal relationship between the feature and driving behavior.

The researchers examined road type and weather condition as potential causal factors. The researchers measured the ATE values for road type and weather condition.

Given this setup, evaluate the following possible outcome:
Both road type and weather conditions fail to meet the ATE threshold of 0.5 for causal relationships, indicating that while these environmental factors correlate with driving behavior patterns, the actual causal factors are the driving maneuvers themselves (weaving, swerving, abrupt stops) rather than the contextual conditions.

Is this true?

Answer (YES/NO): NO